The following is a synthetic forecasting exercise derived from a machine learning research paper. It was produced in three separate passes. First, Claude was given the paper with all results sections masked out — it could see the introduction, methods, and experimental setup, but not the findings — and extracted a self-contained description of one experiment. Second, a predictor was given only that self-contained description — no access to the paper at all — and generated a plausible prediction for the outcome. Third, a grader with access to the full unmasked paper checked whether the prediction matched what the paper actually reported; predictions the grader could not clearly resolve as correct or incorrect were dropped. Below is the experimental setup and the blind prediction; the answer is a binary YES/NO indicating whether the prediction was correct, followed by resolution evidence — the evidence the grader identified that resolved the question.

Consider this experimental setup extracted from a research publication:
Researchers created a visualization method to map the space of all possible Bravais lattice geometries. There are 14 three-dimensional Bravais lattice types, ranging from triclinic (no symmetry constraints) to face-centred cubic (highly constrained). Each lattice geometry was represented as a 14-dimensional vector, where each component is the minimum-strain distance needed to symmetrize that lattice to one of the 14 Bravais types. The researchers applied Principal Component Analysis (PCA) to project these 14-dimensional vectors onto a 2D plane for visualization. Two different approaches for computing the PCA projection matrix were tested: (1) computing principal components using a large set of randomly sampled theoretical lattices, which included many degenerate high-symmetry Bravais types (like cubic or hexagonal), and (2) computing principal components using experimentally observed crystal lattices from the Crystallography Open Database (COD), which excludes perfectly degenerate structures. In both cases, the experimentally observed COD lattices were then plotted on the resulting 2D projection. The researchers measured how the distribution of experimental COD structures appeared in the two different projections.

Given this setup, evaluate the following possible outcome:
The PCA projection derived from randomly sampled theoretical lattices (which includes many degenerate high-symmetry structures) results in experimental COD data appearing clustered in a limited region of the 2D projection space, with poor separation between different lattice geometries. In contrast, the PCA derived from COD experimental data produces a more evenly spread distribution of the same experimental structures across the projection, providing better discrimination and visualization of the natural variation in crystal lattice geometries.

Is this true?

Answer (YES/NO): YES